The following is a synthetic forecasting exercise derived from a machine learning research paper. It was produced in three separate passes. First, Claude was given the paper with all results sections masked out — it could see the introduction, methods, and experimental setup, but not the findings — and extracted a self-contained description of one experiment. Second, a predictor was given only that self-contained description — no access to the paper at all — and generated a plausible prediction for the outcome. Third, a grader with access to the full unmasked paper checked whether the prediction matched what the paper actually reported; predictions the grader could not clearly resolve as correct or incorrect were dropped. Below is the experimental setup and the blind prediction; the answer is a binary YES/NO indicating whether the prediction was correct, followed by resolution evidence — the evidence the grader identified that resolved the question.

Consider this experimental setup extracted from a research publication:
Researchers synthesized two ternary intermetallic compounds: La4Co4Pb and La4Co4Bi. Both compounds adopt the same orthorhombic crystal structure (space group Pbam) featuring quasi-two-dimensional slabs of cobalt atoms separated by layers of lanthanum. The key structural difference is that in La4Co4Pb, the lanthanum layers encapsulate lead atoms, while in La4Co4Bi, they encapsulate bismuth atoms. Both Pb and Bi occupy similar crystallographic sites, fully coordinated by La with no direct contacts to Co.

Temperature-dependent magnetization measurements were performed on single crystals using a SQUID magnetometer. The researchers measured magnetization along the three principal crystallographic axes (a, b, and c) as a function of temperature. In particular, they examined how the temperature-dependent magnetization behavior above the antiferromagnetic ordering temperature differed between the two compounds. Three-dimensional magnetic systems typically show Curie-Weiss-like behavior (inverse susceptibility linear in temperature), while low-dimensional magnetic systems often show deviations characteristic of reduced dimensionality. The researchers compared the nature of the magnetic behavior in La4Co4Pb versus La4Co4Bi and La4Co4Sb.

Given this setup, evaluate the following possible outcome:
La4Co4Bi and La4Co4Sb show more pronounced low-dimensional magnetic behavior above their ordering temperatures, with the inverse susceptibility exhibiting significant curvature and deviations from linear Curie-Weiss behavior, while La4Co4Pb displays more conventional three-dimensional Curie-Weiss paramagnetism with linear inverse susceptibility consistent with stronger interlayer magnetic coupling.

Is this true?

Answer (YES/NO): YES